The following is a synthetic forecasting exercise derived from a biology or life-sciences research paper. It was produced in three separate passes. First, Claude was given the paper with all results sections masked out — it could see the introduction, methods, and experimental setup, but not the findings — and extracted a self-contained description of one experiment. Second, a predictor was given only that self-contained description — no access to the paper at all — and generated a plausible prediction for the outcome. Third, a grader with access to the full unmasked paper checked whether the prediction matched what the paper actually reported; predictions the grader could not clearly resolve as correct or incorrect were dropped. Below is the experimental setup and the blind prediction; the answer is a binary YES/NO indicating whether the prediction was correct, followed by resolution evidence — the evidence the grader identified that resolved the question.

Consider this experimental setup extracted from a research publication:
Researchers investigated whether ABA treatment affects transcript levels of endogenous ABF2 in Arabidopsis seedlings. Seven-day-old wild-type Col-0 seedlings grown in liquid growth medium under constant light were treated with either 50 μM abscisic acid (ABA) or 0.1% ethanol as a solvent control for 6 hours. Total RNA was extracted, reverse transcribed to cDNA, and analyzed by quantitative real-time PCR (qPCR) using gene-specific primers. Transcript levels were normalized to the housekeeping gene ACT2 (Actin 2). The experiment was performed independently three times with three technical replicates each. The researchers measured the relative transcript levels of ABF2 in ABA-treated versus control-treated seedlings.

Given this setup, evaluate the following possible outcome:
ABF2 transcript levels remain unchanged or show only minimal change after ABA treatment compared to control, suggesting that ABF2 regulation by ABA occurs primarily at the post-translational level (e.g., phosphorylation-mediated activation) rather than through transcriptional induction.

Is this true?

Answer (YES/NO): YES